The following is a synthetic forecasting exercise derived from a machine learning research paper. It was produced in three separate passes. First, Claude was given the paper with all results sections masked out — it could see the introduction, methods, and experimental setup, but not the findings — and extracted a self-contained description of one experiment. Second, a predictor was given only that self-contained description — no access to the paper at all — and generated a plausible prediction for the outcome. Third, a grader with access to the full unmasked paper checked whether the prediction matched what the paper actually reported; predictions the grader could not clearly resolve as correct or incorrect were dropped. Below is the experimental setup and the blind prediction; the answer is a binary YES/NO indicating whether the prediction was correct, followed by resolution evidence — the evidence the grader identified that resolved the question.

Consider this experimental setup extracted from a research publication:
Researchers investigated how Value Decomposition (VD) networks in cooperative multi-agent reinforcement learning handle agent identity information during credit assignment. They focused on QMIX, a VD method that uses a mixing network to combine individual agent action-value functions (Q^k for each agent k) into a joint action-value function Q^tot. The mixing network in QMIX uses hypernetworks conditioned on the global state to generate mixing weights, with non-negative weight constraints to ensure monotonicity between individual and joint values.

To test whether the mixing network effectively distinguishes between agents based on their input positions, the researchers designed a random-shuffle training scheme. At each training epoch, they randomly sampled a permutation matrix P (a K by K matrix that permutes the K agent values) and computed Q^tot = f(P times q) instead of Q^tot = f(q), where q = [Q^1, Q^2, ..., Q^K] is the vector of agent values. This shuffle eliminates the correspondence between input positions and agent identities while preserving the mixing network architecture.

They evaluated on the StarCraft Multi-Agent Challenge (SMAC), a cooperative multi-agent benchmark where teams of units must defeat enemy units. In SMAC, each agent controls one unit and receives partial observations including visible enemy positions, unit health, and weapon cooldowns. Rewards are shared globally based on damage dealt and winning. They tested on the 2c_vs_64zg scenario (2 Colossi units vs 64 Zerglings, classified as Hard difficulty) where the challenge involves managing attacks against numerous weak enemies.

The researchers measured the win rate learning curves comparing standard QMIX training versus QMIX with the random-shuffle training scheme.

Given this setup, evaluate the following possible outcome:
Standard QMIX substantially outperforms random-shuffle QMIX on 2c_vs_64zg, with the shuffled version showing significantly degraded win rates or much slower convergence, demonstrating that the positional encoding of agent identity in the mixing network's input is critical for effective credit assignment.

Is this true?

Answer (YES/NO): NO